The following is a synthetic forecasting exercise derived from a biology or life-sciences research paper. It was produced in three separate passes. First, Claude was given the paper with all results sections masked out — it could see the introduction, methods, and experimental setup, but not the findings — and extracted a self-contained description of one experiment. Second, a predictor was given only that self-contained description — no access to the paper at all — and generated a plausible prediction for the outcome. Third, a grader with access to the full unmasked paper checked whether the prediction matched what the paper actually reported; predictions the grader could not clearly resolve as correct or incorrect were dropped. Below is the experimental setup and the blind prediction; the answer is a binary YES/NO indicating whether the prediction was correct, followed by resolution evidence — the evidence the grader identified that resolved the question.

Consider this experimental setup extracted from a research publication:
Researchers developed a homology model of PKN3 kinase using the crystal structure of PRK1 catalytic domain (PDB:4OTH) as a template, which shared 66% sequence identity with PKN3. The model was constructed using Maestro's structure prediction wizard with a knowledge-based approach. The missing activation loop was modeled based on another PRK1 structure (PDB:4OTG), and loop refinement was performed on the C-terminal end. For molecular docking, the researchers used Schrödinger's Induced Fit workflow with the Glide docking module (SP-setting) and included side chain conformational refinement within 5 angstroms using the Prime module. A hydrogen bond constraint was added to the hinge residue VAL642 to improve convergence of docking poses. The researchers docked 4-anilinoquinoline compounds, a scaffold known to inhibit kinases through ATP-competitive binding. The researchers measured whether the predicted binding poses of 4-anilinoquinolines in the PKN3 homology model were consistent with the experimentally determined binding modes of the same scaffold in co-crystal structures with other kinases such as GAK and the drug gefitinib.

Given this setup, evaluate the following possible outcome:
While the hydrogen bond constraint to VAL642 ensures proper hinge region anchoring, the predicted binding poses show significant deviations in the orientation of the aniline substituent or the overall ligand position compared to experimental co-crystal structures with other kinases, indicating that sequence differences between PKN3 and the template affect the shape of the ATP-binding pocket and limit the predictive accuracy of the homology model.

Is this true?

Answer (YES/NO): NO